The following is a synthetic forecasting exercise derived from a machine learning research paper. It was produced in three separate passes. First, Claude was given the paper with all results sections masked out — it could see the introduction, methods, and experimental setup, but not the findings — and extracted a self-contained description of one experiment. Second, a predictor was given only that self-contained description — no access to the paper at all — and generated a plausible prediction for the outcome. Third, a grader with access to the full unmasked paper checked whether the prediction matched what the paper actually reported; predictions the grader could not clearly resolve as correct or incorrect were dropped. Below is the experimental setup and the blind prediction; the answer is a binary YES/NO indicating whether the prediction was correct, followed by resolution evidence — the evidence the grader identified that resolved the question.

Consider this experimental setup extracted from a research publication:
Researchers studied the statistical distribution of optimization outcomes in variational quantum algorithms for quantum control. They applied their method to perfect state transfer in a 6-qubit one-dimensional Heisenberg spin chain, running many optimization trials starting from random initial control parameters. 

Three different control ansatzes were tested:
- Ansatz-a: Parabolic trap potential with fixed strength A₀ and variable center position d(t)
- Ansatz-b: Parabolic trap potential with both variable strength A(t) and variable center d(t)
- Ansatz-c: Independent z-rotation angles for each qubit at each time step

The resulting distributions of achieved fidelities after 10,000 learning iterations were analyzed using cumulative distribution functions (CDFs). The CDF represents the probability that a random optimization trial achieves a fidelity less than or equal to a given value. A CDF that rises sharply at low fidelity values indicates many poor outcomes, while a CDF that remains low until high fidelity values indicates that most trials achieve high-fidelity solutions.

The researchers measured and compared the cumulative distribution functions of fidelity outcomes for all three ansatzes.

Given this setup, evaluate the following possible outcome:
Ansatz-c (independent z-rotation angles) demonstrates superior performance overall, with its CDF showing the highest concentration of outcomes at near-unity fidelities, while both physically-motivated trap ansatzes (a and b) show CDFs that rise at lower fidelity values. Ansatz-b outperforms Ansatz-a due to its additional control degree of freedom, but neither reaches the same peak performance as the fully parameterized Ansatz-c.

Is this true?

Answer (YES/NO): YES